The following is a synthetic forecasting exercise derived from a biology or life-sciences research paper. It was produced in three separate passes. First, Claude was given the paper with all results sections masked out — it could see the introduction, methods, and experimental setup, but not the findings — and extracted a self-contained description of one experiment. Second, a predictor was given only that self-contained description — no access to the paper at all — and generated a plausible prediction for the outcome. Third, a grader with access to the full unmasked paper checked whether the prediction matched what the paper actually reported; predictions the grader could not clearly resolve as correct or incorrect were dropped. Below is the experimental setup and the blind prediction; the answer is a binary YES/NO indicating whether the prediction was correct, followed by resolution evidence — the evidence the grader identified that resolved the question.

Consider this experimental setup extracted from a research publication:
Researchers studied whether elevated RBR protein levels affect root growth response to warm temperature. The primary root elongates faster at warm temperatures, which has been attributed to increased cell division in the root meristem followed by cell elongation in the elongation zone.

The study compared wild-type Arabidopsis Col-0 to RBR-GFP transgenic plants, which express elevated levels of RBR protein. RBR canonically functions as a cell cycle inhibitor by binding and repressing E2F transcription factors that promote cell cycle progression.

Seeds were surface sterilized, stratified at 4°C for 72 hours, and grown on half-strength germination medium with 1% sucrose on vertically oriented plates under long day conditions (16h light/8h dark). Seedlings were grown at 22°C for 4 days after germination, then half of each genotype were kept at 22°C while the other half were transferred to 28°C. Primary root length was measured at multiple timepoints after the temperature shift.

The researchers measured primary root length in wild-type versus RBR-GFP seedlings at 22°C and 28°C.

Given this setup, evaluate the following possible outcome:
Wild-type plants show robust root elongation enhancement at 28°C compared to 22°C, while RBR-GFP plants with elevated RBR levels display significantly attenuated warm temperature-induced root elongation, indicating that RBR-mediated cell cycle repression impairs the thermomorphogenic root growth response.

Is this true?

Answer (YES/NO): YES